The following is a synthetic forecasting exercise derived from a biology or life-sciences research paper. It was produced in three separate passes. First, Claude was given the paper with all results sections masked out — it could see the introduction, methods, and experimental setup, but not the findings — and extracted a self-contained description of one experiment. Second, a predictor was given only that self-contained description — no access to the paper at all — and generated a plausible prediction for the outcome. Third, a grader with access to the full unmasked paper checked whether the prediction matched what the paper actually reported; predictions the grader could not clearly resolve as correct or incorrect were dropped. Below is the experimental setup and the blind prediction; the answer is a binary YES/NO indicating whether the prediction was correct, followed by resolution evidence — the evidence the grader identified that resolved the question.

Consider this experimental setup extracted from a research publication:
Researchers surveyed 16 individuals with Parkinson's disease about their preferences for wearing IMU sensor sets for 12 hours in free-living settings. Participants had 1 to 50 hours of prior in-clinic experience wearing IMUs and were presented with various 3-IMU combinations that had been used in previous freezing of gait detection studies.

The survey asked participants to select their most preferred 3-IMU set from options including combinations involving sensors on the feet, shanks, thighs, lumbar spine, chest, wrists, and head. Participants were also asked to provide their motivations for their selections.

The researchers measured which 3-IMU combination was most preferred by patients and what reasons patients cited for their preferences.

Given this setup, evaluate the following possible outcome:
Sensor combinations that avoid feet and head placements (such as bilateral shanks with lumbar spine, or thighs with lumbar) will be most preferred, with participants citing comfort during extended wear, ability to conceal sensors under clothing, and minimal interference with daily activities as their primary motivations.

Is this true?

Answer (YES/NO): NO